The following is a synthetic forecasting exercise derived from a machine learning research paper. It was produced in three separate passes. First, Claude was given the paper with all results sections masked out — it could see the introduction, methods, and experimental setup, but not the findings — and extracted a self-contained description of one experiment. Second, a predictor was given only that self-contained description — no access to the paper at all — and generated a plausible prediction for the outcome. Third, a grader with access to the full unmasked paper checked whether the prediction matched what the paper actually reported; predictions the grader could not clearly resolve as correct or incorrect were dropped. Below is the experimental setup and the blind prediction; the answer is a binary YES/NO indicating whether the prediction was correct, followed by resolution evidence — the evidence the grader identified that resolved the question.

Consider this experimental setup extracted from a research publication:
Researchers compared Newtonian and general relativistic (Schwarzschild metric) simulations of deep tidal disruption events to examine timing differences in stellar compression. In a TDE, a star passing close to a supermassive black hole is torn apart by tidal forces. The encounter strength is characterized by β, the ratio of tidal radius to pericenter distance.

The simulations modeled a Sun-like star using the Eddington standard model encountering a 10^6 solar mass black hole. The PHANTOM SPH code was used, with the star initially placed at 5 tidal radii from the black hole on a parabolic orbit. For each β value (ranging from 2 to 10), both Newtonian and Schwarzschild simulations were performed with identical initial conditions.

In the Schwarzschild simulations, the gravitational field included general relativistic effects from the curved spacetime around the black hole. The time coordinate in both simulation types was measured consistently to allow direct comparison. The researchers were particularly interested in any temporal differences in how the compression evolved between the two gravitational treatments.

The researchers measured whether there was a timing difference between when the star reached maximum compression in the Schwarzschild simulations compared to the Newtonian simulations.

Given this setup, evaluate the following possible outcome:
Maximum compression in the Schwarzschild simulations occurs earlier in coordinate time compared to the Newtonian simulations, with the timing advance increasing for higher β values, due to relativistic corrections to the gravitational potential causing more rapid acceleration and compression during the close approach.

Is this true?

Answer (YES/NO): NO